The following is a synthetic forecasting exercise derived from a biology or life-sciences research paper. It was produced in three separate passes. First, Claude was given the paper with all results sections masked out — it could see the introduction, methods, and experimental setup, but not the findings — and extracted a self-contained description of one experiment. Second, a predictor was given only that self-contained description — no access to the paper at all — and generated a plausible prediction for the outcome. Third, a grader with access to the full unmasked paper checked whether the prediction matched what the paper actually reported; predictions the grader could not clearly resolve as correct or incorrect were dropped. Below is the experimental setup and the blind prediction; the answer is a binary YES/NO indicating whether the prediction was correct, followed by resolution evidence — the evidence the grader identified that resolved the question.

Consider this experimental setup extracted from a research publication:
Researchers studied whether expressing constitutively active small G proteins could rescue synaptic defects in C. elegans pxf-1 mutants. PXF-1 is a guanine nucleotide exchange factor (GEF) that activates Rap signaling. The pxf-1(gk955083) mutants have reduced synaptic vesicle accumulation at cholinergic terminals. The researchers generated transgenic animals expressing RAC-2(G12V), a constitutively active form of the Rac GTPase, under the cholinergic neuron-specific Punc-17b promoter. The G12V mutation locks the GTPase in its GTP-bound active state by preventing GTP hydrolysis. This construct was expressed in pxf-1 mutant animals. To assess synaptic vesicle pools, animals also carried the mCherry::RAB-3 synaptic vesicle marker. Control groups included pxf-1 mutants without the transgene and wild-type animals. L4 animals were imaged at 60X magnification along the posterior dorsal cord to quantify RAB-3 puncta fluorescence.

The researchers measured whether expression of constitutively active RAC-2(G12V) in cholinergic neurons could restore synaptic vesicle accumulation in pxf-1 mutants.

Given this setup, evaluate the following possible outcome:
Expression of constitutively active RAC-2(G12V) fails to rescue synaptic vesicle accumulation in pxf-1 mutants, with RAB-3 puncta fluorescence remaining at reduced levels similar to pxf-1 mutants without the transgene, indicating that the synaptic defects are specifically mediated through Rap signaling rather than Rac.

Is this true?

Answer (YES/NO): NO